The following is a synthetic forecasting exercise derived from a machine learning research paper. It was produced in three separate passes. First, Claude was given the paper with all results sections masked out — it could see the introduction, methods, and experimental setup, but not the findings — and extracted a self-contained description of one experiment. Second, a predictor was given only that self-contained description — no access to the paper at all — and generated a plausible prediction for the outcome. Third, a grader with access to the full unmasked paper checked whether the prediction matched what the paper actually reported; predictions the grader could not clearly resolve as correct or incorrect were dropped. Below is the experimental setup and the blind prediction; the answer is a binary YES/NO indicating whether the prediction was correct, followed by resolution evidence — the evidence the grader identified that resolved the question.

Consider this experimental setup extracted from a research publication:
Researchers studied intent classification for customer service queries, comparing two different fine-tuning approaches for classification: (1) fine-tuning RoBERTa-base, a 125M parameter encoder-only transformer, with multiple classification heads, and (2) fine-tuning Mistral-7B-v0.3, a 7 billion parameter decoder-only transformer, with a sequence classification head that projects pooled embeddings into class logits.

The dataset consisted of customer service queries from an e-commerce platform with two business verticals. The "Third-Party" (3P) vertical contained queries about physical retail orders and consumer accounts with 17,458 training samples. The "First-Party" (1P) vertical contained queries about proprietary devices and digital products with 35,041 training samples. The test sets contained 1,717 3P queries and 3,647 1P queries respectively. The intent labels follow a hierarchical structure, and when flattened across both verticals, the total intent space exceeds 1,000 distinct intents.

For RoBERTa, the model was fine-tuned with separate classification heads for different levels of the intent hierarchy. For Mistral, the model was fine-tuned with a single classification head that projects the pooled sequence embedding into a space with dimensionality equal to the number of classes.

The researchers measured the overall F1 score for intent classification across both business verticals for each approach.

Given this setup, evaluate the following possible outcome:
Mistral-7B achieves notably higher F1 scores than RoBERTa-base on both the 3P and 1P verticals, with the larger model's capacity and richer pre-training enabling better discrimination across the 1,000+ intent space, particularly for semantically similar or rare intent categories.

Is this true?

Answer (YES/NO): NO